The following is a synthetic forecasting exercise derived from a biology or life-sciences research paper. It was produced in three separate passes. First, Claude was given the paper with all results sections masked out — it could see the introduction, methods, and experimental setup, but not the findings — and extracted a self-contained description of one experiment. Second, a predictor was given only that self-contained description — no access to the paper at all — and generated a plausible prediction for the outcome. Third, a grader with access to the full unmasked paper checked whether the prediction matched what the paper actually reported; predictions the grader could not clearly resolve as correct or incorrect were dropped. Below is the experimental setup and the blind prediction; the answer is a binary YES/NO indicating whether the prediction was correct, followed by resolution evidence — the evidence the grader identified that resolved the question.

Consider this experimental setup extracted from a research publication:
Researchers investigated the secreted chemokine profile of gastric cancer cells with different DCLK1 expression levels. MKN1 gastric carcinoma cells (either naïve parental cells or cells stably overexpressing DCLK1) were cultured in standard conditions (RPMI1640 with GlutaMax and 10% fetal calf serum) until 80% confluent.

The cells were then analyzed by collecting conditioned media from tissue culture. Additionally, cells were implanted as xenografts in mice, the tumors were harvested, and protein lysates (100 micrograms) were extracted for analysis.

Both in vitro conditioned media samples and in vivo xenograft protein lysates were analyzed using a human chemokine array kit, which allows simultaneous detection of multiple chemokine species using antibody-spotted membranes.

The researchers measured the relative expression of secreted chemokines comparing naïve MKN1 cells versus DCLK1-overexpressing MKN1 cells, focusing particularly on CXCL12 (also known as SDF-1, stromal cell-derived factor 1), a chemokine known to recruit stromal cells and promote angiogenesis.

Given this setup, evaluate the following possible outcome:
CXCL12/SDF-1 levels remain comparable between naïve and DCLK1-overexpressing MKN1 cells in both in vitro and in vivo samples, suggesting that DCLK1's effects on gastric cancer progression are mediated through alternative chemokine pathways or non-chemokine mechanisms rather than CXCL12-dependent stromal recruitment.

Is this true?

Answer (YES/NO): NO